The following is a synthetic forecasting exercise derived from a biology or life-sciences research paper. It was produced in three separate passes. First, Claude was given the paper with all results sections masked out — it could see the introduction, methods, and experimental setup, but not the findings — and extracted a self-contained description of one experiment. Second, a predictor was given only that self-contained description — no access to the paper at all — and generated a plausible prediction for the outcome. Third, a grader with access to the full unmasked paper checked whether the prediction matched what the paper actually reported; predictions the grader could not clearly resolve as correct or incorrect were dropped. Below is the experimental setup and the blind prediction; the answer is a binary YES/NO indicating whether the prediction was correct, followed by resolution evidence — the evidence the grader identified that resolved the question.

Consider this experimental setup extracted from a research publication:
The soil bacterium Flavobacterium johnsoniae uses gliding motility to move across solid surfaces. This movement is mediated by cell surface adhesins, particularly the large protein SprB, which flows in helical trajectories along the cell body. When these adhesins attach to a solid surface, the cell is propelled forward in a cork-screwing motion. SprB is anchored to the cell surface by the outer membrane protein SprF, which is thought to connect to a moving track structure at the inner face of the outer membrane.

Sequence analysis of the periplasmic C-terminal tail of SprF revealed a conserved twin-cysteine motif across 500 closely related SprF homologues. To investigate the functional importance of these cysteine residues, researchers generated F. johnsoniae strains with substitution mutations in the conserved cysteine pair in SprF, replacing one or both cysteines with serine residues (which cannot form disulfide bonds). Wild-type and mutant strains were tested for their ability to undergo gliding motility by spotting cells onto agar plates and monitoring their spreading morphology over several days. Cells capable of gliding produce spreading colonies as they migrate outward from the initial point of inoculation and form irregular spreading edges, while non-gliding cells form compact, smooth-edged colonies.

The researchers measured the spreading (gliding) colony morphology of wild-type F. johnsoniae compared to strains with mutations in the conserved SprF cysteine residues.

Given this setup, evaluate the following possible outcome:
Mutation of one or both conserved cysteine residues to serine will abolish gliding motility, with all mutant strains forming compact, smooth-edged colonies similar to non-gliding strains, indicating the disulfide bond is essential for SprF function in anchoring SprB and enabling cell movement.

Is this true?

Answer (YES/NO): NO